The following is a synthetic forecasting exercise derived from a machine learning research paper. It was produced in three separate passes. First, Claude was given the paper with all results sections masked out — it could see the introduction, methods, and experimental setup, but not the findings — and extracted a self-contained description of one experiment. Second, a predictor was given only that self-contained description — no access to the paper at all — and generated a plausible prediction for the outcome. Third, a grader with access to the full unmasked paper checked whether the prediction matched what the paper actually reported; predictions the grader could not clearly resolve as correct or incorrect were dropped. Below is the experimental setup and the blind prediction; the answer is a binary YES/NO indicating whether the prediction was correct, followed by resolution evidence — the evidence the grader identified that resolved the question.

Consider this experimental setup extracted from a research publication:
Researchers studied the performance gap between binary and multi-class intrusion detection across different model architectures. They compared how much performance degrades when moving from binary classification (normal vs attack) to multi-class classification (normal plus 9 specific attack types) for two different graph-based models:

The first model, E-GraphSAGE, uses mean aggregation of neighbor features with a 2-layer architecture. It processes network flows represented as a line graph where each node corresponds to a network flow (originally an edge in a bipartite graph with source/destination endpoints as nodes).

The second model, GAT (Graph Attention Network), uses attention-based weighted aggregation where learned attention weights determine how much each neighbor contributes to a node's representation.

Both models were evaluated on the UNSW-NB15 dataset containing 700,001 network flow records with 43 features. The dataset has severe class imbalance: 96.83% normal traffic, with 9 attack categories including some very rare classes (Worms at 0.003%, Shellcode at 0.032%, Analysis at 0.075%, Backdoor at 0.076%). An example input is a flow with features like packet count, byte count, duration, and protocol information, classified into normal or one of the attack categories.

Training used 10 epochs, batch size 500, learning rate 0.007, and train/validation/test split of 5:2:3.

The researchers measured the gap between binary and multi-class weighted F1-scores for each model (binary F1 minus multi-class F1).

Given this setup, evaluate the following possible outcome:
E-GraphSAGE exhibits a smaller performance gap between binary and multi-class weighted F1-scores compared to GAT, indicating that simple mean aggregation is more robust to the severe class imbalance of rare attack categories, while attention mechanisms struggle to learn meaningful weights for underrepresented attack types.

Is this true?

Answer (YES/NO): YES